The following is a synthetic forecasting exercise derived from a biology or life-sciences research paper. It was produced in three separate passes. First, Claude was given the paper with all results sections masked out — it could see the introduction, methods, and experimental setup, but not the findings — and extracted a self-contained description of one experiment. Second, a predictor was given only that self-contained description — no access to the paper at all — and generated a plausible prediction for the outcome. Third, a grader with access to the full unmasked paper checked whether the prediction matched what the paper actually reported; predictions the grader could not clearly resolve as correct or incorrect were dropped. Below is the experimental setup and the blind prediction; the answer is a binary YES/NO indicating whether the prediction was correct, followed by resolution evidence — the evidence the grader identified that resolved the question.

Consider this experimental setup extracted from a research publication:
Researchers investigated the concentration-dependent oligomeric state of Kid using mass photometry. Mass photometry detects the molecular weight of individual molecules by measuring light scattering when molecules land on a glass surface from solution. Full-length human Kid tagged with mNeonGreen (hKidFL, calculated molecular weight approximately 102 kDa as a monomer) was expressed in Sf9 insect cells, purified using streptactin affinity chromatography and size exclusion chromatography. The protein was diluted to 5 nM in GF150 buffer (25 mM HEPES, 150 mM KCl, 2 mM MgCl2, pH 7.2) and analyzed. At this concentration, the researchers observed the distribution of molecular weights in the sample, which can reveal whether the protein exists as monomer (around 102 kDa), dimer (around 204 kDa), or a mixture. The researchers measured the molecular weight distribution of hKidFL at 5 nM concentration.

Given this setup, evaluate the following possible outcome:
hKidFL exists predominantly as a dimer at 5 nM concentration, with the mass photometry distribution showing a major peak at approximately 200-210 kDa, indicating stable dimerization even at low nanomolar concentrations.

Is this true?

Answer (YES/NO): NO